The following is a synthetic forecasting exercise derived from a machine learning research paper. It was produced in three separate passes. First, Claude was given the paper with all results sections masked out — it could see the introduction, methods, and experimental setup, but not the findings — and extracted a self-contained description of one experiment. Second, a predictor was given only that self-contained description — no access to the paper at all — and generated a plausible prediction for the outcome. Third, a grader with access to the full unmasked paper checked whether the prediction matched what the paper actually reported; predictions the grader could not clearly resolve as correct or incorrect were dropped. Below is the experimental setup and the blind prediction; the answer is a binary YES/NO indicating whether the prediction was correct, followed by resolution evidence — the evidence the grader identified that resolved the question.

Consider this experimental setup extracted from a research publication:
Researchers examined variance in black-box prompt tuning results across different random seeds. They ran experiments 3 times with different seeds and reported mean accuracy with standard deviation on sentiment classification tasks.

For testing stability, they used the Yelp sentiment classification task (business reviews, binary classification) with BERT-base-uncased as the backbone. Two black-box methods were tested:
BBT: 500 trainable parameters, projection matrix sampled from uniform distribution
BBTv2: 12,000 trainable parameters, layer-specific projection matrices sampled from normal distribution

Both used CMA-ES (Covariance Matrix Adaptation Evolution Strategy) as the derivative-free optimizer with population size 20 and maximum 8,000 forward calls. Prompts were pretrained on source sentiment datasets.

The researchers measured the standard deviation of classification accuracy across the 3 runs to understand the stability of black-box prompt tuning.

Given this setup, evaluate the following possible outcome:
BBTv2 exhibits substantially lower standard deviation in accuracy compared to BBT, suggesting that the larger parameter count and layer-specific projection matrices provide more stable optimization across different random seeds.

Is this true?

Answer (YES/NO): NO